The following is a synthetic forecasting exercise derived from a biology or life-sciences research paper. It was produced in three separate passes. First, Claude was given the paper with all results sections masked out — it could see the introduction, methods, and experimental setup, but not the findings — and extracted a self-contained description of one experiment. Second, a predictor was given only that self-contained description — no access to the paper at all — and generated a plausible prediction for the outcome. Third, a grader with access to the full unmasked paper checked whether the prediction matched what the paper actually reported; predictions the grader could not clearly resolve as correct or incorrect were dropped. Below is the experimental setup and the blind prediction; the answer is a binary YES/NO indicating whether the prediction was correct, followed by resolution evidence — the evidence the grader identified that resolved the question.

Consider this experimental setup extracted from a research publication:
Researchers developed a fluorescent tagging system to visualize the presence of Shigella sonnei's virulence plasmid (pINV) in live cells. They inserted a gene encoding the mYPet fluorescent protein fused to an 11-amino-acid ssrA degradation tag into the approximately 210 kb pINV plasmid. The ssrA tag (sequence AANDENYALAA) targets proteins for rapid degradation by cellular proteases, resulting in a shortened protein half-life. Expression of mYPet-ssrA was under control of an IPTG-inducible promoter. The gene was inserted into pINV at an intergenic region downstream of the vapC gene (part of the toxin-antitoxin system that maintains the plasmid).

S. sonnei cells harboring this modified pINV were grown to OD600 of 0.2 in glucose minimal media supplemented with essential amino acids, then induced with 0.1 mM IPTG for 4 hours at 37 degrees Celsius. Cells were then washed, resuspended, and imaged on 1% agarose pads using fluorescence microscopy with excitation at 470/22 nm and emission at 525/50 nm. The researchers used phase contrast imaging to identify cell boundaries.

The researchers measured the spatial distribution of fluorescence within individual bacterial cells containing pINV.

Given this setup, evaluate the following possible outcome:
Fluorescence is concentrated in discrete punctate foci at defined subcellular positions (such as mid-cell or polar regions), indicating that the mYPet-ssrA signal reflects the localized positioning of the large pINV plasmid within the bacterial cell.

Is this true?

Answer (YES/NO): NO